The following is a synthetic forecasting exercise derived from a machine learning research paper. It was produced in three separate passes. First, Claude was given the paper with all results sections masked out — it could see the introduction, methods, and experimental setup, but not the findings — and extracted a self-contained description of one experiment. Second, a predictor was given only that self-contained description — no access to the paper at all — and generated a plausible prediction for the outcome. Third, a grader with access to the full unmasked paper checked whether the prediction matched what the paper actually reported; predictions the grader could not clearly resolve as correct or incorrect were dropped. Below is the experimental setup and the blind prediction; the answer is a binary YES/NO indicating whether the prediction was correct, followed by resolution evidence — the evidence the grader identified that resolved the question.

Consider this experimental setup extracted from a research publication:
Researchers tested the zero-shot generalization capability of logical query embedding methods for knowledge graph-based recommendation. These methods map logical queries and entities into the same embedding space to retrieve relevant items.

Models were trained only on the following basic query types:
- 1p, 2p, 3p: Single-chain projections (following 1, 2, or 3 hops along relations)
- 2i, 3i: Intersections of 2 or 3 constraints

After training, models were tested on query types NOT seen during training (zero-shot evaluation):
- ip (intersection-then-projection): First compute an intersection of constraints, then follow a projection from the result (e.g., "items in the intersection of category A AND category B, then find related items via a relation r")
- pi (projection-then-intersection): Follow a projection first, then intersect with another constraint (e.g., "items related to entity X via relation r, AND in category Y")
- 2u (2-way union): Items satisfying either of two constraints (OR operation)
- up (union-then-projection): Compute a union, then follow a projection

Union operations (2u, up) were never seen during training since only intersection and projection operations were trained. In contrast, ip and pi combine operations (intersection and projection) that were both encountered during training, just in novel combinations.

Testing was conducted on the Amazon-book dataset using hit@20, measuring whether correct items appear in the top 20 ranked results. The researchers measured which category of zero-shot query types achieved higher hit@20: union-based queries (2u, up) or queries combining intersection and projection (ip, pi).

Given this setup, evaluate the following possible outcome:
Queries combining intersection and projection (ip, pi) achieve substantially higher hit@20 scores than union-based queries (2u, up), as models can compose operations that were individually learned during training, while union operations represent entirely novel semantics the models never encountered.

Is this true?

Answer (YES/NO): NO